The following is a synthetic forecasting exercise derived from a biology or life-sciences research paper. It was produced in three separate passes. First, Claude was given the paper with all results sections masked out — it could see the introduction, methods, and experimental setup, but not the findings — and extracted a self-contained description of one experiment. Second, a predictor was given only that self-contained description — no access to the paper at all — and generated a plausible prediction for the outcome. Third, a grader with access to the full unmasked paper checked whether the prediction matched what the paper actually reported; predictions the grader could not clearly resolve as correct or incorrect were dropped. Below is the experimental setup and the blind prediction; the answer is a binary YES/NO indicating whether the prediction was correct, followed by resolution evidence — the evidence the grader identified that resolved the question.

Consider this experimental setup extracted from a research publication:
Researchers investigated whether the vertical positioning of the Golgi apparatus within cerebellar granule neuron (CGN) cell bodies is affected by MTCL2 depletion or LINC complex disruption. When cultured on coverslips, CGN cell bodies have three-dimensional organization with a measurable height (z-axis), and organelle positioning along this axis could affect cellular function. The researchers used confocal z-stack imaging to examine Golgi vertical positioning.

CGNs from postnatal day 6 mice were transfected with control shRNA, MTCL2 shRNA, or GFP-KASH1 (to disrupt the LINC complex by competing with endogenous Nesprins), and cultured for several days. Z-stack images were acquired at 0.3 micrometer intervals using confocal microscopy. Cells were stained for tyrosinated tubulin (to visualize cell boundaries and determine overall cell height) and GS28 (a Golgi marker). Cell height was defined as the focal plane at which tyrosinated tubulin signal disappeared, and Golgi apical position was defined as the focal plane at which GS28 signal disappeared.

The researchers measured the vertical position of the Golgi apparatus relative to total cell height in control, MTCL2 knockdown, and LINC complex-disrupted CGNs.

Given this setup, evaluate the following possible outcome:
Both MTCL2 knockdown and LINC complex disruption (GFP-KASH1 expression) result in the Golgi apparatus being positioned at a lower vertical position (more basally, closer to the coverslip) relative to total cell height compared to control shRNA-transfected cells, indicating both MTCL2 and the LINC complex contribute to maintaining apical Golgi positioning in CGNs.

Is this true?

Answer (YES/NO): YES